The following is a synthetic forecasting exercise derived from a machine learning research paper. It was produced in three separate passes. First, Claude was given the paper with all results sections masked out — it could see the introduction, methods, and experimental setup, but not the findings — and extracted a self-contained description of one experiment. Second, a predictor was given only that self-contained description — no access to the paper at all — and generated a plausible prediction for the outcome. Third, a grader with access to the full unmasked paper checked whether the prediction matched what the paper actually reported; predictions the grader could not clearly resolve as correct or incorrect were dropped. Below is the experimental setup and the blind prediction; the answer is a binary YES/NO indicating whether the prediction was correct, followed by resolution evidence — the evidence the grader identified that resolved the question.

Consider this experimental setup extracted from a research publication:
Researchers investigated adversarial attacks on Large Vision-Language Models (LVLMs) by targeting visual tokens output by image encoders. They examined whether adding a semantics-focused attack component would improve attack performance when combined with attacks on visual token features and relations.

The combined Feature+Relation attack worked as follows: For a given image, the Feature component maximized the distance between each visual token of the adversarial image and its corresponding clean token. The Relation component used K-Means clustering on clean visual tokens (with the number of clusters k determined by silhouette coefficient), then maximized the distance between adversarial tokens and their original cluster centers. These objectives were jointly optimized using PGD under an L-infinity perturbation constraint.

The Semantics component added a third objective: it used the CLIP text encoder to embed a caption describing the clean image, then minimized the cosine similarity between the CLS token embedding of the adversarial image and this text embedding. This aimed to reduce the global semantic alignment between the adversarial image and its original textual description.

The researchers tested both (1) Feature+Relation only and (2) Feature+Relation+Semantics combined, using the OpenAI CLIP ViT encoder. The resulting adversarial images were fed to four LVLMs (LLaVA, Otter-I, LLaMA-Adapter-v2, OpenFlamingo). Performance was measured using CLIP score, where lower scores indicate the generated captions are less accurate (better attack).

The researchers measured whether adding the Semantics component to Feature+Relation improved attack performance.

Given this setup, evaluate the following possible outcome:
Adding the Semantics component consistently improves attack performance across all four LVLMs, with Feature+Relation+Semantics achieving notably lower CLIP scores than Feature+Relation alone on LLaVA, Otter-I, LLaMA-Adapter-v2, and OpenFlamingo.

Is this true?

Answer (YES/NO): NO